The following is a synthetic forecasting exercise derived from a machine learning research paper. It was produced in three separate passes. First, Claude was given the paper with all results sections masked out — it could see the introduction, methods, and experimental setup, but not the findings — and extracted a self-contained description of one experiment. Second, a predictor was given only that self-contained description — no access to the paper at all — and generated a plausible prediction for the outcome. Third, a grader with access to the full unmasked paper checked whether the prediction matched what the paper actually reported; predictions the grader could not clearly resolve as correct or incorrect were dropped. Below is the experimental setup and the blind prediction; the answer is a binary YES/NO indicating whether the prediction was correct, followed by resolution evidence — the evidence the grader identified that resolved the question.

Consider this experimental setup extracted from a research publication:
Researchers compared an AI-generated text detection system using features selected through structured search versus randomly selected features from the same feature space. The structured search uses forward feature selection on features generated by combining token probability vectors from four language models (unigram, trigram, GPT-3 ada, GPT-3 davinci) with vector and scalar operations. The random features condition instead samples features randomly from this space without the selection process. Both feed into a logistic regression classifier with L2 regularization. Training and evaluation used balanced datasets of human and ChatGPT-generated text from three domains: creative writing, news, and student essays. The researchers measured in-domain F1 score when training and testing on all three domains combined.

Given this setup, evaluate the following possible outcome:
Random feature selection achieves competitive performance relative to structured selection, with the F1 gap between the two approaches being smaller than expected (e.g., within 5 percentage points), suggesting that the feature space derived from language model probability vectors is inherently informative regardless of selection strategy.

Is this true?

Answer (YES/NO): YES